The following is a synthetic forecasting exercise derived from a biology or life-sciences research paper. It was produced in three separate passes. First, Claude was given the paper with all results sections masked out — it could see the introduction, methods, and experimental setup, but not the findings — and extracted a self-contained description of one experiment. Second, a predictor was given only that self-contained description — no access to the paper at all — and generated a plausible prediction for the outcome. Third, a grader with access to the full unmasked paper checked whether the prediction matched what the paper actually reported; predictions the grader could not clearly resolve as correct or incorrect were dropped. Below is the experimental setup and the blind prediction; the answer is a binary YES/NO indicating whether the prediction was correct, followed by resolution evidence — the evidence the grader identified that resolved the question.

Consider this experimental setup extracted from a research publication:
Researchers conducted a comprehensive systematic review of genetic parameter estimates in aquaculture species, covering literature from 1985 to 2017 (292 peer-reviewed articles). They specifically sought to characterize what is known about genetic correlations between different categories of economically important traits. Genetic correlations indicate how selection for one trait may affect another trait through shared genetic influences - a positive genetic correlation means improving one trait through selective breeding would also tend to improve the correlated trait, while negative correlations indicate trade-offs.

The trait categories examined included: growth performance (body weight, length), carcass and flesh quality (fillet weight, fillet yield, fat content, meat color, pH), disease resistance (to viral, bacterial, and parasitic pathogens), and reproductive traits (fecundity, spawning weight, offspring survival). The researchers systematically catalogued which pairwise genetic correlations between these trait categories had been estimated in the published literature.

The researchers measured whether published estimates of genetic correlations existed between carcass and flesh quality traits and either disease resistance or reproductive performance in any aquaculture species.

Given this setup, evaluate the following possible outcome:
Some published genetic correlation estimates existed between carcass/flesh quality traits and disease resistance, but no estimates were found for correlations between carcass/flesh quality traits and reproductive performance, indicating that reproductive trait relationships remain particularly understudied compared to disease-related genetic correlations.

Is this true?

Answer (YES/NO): NO